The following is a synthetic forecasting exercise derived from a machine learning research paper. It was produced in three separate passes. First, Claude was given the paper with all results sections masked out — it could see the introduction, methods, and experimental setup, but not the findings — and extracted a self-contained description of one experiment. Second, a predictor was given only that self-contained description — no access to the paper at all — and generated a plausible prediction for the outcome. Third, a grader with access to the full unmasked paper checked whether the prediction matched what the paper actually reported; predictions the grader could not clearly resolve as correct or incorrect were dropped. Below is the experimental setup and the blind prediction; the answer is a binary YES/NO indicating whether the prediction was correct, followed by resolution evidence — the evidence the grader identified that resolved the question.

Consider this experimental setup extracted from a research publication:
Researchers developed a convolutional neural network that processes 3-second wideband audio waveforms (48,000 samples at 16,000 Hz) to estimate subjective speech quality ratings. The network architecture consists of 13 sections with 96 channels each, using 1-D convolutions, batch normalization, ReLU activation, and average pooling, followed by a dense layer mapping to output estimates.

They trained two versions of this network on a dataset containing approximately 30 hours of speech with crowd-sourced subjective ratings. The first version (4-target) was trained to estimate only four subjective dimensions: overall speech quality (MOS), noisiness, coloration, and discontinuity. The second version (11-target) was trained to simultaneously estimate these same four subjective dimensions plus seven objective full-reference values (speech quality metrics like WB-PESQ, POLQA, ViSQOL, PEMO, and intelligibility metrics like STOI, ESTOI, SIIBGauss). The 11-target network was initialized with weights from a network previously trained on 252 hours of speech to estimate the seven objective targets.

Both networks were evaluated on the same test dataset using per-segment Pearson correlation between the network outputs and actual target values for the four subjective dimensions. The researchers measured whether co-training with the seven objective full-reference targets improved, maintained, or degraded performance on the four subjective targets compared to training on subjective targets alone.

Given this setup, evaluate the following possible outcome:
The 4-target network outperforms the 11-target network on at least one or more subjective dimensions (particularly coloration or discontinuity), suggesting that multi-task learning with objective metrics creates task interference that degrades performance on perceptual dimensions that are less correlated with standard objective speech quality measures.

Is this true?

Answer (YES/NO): NO